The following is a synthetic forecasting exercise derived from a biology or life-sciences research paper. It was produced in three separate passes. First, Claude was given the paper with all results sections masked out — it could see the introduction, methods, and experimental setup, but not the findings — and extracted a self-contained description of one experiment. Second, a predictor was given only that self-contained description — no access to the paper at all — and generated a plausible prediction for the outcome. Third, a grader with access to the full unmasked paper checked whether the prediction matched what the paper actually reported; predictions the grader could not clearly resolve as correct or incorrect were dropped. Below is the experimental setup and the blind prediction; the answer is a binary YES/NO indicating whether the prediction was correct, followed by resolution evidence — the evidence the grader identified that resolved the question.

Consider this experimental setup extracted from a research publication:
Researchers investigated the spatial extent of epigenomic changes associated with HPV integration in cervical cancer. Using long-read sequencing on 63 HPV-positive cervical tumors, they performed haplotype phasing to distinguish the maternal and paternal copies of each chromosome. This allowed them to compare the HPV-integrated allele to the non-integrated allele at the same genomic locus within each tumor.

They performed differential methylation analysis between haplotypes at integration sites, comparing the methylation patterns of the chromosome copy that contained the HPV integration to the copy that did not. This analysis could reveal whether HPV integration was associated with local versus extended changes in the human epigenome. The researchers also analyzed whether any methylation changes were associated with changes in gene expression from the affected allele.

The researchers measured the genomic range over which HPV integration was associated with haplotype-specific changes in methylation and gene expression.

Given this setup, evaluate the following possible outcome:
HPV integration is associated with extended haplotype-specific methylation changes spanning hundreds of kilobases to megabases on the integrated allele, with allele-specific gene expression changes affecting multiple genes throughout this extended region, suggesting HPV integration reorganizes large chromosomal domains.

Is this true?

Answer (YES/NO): YES